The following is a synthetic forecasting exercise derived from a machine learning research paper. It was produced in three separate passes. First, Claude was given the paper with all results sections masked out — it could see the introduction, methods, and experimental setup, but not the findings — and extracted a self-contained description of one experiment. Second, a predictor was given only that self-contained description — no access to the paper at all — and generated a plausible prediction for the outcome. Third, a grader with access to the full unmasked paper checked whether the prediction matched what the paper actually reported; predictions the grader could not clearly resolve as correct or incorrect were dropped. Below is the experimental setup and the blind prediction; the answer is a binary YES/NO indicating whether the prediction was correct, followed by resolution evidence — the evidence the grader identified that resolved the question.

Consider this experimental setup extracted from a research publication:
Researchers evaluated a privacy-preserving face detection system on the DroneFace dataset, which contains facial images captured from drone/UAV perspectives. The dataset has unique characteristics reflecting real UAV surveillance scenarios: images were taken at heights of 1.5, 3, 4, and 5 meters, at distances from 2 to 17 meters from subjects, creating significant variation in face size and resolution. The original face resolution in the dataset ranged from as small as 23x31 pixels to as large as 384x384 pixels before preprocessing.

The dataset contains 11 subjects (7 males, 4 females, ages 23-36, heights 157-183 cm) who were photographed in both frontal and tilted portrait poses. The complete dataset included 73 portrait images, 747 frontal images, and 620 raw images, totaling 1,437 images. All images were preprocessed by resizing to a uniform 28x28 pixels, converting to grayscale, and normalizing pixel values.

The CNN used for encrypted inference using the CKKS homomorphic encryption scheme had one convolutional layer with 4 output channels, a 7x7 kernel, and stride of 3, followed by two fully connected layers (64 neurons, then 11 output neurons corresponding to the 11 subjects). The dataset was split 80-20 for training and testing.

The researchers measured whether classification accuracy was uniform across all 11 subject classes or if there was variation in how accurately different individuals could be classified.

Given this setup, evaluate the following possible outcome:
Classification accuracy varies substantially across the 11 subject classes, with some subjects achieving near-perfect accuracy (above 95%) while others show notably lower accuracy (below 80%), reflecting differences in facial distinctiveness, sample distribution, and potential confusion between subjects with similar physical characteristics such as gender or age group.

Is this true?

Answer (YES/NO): NO